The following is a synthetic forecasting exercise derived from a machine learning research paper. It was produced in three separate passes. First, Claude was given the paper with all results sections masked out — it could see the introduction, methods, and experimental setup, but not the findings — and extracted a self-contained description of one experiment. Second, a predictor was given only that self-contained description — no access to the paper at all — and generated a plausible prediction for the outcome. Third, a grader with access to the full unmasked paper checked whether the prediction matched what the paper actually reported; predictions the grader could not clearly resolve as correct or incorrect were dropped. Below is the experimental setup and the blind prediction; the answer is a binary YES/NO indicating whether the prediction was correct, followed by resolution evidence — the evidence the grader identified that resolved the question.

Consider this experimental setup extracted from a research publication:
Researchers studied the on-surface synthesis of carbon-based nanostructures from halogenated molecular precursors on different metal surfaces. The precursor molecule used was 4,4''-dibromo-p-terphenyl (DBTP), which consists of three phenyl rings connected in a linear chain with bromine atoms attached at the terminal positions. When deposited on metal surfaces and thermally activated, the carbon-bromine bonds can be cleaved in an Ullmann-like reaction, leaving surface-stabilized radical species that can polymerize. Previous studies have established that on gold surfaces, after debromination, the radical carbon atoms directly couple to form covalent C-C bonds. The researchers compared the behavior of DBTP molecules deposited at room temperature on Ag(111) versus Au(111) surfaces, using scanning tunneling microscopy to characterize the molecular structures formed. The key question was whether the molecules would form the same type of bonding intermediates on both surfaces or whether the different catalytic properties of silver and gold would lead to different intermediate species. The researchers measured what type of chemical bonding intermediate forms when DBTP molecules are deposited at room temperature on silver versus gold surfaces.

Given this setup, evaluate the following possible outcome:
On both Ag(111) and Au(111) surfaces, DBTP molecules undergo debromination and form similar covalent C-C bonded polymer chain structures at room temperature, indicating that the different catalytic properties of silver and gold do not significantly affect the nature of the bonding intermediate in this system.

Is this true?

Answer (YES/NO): NO